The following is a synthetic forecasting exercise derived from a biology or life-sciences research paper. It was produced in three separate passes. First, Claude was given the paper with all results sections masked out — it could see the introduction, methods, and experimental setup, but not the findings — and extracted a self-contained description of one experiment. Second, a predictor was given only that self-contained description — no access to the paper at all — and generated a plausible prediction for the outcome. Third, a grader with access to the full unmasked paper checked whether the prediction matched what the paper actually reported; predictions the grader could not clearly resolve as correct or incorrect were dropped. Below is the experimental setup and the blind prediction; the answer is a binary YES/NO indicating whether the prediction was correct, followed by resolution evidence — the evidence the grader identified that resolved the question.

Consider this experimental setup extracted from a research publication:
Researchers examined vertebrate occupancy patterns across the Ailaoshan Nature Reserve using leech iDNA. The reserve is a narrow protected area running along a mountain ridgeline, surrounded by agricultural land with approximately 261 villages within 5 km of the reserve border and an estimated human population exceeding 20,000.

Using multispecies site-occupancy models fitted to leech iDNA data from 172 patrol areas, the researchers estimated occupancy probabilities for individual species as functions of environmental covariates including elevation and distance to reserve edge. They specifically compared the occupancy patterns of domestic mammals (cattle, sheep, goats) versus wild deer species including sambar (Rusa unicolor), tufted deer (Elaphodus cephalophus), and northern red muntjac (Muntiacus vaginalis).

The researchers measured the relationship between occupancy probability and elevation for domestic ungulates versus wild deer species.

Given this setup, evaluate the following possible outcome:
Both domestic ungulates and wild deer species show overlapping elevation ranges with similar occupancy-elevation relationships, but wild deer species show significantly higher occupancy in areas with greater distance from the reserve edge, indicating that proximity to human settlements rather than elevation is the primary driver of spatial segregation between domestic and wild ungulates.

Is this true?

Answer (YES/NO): NO